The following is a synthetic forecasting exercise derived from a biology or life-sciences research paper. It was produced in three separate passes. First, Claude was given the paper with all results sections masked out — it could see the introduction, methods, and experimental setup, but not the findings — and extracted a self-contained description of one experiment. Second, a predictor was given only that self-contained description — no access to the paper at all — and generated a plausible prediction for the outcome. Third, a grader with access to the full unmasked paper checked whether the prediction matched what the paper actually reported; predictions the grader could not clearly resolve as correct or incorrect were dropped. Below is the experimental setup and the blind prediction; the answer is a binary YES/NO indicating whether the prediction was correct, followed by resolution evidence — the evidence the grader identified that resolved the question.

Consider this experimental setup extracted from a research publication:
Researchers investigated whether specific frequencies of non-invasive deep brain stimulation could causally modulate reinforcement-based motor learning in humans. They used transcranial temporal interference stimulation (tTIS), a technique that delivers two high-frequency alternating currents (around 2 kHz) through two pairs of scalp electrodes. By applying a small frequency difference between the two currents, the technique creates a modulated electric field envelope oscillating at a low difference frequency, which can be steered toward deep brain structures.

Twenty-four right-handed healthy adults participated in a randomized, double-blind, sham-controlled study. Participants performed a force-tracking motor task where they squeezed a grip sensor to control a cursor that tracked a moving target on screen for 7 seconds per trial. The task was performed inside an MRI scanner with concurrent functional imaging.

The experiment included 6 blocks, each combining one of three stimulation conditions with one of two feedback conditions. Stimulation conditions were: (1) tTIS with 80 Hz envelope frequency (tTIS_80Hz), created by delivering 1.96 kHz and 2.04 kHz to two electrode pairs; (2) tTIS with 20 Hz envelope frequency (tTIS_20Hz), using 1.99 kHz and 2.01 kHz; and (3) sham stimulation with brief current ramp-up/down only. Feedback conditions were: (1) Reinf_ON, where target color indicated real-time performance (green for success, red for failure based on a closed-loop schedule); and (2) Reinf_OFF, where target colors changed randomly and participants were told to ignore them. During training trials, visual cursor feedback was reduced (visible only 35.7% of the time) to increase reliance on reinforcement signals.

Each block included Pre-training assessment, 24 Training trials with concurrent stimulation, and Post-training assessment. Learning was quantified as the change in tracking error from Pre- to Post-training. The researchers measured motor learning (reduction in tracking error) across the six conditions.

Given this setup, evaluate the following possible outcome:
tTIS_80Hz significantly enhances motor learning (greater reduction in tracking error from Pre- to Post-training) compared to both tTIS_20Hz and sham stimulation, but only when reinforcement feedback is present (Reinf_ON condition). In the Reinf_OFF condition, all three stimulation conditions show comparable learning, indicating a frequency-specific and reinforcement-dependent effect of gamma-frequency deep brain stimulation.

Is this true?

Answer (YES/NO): NO